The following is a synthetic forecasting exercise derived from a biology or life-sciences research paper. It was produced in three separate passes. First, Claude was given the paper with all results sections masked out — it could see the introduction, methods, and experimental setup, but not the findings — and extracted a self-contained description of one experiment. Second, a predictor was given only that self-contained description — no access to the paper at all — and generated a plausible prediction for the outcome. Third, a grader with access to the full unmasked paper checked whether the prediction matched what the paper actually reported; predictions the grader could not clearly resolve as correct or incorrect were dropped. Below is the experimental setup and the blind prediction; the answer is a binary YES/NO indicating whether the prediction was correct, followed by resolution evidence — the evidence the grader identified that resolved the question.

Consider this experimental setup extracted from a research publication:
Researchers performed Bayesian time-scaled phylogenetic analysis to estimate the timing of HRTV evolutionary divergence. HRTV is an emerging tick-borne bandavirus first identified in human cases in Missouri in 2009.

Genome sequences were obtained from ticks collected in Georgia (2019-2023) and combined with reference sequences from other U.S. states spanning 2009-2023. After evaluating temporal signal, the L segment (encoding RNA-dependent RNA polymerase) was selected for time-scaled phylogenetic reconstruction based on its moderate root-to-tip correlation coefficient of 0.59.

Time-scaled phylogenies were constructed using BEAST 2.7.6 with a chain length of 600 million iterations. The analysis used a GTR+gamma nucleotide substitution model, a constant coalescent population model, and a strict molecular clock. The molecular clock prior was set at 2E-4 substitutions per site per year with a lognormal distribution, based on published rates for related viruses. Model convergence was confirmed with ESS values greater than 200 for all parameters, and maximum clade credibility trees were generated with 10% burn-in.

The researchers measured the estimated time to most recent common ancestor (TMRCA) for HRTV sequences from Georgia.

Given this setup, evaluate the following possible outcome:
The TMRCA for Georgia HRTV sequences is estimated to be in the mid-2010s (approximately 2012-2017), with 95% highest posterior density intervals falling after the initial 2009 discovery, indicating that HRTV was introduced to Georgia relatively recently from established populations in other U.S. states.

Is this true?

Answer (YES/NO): NO